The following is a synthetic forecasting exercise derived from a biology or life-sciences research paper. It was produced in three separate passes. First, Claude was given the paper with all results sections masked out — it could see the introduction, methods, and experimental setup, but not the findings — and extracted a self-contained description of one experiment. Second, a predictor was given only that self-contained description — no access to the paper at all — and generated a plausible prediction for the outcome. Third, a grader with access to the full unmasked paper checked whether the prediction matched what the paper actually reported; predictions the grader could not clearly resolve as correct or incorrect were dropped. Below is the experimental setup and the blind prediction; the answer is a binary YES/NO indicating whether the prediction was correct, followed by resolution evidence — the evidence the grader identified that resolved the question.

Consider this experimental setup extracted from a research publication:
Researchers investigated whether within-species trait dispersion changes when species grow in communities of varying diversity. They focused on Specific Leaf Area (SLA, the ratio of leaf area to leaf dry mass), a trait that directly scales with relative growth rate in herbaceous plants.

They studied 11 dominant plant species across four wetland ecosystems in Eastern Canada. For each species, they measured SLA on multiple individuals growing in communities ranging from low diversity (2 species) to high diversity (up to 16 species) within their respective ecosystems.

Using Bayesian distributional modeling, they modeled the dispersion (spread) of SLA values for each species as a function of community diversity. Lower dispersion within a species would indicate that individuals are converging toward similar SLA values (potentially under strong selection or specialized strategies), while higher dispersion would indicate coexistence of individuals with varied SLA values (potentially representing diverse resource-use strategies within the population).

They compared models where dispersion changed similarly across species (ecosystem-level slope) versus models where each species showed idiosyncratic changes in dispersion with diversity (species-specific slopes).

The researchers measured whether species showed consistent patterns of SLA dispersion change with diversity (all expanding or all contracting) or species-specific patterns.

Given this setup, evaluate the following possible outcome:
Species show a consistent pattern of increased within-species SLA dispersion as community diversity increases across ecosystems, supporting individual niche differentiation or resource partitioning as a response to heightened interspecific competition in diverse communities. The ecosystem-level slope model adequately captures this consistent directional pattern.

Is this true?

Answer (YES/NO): NO